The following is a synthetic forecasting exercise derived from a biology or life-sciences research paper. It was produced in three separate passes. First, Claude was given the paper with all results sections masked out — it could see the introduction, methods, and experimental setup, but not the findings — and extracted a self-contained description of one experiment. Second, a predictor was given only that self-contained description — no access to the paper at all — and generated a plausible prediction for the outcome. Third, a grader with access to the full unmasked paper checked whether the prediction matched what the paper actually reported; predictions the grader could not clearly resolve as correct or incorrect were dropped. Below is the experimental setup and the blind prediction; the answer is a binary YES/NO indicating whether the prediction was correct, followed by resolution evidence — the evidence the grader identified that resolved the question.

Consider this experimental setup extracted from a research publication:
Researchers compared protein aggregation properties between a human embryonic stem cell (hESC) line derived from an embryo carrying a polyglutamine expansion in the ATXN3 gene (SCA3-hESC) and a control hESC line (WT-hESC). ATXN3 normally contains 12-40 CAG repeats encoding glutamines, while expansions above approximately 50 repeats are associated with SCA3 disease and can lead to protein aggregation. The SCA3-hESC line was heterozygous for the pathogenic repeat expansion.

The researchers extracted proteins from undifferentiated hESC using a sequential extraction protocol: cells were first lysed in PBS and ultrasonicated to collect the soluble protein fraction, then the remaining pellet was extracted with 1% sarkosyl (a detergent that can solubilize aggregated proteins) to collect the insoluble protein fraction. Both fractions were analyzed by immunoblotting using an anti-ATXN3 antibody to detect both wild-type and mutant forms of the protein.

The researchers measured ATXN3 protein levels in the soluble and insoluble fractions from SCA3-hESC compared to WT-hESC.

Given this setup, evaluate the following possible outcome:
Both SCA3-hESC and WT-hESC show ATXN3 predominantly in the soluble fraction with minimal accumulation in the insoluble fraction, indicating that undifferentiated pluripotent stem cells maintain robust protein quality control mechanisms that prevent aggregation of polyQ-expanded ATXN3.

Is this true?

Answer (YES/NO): NO